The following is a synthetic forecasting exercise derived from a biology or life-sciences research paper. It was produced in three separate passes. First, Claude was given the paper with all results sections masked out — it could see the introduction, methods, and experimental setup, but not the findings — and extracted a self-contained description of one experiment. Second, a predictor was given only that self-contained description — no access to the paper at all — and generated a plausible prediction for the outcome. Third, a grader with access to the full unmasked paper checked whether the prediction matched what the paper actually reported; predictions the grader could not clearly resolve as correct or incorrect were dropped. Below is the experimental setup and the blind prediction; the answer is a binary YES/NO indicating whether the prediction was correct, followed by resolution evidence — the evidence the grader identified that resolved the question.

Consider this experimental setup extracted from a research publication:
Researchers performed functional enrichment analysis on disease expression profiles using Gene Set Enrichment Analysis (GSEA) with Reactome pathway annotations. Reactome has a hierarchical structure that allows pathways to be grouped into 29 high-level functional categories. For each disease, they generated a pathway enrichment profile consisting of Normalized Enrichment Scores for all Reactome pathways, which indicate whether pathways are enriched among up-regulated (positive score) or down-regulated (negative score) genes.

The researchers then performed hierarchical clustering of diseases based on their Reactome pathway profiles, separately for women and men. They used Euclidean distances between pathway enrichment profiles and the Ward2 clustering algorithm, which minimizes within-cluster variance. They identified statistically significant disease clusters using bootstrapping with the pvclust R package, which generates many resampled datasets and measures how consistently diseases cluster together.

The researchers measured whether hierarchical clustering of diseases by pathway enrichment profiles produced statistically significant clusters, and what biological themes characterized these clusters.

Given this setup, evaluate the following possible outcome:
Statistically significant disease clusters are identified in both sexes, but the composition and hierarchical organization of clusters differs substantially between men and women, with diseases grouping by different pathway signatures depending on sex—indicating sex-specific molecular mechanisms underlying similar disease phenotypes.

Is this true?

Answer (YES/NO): YES